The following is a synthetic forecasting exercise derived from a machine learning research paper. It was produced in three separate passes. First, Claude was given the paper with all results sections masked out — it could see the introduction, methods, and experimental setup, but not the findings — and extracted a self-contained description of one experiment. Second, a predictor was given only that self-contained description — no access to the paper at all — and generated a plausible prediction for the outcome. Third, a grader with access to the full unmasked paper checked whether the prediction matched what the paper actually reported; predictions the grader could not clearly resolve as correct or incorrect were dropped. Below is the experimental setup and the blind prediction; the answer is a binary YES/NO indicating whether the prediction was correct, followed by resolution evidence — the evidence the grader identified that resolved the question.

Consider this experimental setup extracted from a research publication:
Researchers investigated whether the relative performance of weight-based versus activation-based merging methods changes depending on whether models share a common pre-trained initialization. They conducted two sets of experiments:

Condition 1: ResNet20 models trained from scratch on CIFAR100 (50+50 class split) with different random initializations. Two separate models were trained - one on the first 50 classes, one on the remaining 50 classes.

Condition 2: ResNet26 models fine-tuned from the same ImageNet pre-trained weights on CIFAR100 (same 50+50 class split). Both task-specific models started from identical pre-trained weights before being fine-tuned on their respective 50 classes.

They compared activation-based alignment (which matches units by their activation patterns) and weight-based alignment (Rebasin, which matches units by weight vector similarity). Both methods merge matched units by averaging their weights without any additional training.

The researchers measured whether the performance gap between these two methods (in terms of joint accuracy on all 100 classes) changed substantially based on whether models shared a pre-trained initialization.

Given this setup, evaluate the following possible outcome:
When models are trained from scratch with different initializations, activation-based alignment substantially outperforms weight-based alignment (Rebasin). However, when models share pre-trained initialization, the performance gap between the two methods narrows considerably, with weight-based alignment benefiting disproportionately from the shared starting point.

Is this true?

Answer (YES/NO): NO